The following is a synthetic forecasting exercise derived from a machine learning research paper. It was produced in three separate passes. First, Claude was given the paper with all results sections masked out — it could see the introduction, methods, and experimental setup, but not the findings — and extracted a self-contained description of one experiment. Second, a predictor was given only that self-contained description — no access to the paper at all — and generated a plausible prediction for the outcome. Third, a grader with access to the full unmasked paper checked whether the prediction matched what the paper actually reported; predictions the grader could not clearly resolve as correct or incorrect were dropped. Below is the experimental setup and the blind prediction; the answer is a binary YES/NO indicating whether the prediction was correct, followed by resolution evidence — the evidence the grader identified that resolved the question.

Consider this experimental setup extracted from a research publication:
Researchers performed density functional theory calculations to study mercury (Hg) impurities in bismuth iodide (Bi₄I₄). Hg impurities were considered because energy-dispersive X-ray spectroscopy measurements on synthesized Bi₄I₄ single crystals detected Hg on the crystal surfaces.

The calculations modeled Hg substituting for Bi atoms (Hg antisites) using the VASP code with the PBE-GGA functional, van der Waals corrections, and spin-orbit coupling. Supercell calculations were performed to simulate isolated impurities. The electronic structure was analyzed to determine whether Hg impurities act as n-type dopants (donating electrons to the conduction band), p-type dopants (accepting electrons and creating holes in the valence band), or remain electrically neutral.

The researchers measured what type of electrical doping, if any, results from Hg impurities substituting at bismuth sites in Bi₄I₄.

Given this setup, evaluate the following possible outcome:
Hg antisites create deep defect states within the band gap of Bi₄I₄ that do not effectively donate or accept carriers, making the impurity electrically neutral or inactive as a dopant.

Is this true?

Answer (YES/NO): NO